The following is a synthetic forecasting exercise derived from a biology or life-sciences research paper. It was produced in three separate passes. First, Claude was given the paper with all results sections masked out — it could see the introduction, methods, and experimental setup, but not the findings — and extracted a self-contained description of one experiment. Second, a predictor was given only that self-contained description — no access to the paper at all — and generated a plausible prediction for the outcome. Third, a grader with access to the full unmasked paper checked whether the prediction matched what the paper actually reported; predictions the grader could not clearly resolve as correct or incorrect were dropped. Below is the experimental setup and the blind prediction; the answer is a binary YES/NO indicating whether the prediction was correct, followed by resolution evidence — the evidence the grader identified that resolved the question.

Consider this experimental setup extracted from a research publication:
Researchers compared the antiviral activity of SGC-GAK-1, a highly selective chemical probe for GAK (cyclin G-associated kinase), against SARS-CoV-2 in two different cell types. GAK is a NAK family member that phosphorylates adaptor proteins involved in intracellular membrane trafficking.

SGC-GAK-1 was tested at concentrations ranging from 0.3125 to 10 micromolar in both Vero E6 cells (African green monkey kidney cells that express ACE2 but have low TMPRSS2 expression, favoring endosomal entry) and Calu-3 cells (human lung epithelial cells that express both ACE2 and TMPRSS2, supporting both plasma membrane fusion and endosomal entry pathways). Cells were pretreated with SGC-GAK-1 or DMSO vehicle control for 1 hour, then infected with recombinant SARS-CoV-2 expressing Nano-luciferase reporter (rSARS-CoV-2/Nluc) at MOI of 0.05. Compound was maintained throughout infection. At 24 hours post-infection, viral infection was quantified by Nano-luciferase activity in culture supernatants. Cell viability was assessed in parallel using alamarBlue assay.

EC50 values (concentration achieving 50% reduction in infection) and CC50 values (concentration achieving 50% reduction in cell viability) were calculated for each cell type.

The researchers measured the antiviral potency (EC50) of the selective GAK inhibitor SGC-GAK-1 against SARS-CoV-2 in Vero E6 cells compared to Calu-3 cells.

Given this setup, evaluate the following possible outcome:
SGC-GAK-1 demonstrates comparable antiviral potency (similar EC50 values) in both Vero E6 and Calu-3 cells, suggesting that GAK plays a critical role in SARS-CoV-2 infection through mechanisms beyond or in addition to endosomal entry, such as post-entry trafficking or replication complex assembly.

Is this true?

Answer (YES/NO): NO